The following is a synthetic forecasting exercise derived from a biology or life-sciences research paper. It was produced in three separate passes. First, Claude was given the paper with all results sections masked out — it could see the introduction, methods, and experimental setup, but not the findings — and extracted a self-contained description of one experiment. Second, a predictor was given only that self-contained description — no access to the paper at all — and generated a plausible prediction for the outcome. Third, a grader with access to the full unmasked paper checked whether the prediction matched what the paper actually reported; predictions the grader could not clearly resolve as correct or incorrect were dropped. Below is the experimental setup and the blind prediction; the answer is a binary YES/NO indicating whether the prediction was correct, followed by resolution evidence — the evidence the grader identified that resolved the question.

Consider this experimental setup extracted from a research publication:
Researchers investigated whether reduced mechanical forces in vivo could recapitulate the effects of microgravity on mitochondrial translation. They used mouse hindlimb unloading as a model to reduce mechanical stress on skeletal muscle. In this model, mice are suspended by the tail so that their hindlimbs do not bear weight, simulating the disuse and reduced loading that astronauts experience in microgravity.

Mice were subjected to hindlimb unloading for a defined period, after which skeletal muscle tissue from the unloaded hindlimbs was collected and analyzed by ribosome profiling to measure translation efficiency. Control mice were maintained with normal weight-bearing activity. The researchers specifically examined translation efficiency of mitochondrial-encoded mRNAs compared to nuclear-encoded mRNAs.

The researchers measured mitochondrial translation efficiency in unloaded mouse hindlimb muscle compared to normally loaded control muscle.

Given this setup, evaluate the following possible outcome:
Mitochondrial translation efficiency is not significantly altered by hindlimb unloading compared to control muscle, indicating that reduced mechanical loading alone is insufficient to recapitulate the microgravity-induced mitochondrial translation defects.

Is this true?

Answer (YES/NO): NO